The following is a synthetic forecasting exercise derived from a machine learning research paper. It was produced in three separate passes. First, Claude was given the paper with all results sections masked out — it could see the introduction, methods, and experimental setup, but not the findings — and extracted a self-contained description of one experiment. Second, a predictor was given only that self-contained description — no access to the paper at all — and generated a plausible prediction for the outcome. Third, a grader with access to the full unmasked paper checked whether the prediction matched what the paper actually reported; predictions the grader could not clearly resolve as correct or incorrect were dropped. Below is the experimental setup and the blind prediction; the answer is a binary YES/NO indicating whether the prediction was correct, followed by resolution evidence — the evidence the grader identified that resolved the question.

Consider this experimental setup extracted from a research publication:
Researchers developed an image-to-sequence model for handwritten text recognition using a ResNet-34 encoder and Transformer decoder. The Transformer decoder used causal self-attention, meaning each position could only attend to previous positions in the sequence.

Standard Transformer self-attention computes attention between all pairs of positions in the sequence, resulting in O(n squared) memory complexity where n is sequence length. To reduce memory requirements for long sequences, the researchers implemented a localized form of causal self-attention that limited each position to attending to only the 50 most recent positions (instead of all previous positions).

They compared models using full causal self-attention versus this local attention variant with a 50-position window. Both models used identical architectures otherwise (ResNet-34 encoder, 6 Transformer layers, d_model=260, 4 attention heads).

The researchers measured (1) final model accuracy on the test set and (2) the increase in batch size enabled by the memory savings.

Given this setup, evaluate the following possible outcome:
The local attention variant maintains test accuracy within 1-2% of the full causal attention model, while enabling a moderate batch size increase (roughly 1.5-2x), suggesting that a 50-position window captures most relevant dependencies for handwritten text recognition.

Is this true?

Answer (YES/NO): NO